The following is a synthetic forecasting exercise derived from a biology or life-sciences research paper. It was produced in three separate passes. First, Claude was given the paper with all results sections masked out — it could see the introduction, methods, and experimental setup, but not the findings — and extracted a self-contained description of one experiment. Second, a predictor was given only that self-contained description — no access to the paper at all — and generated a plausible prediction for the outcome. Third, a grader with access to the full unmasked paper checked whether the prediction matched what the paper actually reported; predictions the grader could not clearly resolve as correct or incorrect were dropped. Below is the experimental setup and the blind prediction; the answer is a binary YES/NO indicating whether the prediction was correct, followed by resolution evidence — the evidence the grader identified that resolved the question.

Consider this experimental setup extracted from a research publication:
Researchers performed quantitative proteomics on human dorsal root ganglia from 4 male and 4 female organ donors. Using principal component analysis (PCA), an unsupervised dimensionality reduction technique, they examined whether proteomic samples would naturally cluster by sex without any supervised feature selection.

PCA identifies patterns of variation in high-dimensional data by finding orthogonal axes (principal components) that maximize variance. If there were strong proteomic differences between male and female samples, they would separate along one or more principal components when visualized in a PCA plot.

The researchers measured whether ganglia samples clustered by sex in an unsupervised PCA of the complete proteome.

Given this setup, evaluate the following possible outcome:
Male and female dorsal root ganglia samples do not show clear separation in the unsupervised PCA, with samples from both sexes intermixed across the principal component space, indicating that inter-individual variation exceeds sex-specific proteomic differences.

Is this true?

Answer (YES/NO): YES